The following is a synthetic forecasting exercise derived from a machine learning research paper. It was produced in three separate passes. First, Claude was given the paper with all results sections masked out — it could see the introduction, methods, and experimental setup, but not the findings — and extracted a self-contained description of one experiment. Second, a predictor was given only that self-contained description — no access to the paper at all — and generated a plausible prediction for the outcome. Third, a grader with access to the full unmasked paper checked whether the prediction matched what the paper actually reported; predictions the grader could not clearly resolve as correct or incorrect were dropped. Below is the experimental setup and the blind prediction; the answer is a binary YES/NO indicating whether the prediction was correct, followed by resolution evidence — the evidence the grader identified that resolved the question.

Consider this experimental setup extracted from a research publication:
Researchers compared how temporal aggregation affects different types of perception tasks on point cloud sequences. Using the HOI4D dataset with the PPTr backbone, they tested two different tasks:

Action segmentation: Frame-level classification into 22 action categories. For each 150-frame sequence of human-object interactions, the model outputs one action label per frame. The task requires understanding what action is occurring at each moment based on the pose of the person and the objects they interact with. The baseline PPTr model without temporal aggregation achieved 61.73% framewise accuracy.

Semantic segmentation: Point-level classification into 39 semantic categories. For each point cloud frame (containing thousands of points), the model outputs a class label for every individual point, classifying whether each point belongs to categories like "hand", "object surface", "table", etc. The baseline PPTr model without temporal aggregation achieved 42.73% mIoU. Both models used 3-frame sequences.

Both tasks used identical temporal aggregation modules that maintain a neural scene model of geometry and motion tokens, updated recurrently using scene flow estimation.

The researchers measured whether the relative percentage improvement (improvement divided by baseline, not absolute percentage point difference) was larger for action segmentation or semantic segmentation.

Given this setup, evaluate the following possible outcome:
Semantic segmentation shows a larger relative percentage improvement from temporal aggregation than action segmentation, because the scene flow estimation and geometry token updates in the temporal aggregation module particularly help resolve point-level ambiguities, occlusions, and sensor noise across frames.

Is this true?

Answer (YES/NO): NO